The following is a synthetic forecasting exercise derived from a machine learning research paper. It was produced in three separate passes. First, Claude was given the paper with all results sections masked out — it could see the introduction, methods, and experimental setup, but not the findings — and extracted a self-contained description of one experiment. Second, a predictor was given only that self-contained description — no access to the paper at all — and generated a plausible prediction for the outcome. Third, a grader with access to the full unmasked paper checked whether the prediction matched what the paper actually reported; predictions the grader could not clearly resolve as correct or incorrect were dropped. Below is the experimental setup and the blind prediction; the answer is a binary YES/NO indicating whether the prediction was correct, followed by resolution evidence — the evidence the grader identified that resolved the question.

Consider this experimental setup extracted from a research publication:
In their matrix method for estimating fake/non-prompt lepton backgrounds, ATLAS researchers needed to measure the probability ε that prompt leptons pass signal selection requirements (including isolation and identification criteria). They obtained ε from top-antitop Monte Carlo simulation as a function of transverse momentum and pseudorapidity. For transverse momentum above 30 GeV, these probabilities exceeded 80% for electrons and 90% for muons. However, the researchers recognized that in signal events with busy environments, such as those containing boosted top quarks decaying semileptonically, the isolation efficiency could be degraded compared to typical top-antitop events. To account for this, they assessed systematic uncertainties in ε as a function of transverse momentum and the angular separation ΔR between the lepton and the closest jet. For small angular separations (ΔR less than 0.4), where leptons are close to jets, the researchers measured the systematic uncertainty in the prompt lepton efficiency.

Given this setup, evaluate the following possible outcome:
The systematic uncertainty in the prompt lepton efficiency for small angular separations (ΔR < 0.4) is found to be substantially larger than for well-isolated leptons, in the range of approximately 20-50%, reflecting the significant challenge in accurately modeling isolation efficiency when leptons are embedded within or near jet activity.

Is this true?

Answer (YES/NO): NO